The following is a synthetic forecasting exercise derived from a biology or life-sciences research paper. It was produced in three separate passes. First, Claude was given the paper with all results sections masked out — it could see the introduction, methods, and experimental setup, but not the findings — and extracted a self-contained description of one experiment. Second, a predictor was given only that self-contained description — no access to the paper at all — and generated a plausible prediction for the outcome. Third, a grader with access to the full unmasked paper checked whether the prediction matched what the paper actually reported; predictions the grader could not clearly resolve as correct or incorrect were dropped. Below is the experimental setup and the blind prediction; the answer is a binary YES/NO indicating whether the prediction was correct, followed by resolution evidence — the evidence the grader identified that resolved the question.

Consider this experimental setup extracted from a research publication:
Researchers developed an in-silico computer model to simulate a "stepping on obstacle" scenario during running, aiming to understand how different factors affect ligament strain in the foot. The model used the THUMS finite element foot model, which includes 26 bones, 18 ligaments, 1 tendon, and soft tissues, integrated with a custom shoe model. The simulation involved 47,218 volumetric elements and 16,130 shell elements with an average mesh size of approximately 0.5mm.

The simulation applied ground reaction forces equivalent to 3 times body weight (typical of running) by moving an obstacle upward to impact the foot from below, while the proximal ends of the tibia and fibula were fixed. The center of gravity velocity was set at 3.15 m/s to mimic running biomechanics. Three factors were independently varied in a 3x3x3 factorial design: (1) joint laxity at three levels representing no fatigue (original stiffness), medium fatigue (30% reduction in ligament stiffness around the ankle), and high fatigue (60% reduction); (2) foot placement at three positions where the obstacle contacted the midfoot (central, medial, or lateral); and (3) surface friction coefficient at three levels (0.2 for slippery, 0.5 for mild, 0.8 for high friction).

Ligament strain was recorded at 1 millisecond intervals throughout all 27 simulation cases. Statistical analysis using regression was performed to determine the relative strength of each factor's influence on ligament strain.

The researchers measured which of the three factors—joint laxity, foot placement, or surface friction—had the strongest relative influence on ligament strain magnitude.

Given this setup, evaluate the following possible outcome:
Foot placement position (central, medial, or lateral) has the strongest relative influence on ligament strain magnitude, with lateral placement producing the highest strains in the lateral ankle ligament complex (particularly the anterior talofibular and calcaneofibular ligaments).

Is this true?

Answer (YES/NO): NO